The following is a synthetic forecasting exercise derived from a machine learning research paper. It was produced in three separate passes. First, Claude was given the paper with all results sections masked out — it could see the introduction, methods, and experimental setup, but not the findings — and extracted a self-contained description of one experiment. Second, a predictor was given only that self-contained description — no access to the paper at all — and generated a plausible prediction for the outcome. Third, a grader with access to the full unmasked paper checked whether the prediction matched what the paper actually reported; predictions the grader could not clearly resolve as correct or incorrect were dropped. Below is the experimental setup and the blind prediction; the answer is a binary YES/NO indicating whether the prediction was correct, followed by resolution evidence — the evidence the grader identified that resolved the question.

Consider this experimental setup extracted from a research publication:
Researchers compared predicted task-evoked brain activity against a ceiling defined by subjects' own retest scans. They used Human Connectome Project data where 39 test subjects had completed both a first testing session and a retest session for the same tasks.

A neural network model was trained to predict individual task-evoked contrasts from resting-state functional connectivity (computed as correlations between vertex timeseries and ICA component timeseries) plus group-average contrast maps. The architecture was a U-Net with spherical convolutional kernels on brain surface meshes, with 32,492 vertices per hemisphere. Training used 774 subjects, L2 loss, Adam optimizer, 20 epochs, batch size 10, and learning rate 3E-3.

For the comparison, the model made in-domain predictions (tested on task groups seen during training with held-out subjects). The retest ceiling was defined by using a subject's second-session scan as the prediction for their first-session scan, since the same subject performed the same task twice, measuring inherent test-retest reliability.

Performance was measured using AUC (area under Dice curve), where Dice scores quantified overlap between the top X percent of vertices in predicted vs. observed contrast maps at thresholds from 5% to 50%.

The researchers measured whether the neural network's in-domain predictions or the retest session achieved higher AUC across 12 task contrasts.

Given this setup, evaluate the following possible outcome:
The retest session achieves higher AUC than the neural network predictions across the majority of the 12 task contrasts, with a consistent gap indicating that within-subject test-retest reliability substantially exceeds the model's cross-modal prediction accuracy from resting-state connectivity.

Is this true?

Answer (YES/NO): NO